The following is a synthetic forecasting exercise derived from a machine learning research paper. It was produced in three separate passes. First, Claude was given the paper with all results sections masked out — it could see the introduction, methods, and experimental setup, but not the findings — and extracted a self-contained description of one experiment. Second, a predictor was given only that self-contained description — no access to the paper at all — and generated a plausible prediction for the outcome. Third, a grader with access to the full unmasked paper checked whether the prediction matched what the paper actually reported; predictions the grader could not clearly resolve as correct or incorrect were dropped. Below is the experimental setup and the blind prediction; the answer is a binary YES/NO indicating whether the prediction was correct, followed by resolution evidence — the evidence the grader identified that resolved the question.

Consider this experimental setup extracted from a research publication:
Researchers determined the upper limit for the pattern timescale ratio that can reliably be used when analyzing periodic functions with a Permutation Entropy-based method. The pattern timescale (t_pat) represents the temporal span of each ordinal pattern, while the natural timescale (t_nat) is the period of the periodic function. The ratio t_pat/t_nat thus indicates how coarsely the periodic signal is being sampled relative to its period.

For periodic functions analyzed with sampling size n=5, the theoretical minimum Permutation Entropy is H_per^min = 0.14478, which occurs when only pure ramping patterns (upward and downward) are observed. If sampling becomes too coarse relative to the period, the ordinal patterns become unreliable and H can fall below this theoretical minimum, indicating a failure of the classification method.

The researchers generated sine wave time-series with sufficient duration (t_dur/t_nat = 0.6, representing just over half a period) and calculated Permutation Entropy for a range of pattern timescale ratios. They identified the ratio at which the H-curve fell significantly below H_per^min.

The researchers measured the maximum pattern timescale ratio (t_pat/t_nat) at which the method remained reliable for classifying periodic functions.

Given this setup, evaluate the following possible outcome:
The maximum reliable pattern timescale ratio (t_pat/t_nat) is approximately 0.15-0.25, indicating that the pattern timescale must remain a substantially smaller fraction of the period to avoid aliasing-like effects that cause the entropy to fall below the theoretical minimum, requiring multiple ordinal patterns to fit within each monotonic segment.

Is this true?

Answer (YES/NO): NO